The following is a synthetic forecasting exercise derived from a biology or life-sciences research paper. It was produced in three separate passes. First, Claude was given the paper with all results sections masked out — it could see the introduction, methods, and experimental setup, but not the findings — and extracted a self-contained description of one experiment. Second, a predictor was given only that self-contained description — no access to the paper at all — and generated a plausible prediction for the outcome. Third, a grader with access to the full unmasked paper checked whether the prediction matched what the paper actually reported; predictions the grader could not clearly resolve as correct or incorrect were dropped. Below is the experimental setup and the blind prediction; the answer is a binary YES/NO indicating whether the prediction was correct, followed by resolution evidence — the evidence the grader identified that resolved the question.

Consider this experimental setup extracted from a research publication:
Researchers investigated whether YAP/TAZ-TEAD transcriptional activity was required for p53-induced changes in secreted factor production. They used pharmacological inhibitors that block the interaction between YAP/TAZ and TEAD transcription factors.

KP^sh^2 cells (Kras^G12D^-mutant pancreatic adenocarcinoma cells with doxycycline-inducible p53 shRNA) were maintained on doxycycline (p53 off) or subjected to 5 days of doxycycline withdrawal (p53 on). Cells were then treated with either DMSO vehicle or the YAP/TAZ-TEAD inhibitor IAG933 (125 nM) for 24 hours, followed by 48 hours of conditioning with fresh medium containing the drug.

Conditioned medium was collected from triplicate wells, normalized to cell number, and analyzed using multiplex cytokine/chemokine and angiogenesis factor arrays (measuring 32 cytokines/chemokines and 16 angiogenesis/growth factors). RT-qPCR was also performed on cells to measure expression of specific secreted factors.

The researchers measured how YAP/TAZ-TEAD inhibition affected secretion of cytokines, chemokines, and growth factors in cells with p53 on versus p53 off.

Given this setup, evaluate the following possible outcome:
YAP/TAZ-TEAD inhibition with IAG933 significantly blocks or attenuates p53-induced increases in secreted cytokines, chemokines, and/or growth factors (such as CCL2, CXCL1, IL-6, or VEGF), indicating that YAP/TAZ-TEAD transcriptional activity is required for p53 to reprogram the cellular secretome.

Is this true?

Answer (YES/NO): YES